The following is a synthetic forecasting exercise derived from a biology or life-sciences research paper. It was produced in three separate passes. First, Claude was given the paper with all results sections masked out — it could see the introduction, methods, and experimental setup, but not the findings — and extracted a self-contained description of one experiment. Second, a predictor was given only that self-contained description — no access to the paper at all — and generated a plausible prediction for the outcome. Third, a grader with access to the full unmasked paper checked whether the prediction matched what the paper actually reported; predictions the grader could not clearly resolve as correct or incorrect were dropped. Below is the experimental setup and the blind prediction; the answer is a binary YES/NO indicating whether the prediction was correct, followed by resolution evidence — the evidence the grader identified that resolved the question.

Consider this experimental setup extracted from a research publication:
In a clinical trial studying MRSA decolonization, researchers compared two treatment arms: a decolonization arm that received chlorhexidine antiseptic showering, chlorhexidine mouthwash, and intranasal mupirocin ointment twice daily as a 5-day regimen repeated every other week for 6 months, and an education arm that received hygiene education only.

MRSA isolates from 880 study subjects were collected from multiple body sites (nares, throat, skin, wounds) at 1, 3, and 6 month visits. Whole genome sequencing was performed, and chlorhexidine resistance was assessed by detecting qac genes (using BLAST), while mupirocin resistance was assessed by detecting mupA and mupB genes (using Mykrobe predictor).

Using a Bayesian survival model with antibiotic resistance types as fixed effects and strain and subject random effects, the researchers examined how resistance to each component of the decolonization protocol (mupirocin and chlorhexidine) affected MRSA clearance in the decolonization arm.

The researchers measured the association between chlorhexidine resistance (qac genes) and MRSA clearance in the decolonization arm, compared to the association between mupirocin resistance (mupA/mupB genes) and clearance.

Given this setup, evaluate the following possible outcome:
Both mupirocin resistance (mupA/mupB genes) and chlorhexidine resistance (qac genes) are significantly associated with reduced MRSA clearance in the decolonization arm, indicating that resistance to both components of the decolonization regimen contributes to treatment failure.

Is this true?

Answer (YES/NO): NO